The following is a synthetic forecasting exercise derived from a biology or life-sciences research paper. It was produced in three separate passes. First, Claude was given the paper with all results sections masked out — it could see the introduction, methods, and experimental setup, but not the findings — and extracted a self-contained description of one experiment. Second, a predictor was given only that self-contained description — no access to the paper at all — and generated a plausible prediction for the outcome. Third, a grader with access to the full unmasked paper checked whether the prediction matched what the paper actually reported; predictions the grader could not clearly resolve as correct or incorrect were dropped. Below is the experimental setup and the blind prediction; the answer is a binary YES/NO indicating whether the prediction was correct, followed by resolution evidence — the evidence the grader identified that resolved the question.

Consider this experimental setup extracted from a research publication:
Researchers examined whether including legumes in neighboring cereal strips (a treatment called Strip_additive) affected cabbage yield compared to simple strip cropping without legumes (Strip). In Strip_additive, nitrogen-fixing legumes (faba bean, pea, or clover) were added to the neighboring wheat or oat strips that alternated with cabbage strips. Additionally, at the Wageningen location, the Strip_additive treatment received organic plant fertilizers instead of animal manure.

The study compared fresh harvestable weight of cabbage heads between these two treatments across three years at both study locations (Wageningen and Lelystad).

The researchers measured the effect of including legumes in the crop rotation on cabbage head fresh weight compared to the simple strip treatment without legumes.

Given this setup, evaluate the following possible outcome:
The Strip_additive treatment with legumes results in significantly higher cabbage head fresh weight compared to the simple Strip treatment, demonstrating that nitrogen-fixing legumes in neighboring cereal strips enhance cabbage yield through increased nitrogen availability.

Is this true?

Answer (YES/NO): NO